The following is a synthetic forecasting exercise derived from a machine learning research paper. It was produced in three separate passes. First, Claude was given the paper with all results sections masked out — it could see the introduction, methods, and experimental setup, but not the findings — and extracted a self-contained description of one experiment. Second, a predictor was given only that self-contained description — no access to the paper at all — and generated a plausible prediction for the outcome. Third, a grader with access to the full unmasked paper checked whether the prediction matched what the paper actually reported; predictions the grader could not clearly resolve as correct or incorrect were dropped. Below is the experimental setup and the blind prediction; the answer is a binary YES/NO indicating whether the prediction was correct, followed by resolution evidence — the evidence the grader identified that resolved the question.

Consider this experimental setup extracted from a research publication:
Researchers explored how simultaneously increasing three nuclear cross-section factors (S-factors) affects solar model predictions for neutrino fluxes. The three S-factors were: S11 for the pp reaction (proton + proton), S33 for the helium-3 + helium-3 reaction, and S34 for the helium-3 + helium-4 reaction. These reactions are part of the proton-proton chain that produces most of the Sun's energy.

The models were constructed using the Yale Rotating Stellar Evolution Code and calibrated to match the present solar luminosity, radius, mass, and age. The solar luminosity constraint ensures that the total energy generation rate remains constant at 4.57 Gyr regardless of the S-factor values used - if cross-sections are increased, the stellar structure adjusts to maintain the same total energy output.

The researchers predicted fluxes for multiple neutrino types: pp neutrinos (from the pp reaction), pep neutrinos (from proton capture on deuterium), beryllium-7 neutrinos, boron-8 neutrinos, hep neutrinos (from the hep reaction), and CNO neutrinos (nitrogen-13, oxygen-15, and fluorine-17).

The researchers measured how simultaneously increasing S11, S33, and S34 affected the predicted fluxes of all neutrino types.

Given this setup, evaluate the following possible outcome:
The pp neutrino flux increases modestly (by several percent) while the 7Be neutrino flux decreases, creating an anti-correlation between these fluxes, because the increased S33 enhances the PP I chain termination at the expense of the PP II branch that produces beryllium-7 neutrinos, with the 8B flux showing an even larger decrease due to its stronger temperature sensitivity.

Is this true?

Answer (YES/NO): NO